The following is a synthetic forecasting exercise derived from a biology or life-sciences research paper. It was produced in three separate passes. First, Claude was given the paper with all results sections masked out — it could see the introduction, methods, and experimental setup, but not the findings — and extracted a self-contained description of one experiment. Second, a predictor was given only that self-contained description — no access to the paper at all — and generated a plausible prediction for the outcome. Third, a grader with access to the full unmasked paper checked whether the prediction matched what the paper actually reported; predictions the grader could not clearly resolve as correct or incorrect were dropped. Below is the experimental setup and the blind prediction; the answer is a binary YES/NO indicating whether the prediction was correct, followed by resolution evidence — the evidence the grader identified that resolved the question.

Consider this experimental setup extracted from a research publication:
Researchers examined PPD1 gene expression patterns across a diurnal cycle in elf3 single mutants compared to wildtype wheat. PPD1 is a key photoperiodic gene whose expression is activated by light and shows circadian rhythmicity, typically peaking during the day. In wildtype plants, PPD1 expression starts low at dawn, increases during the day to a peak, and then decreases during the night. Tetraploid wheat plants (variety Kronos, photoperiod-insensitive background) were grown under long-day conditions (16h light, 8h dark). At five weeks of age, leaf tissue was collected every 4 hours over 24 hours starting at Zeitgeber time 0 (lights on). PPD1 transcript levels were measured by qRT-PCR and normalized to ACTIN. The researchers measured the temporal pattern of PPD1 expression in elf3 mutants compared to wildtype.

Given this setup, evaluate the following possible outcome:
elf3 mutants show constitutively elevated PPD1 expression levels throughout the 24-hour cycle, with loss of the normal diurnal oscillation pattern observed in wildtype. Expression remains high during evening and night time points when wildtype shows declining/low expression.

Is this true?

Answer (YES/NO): NO